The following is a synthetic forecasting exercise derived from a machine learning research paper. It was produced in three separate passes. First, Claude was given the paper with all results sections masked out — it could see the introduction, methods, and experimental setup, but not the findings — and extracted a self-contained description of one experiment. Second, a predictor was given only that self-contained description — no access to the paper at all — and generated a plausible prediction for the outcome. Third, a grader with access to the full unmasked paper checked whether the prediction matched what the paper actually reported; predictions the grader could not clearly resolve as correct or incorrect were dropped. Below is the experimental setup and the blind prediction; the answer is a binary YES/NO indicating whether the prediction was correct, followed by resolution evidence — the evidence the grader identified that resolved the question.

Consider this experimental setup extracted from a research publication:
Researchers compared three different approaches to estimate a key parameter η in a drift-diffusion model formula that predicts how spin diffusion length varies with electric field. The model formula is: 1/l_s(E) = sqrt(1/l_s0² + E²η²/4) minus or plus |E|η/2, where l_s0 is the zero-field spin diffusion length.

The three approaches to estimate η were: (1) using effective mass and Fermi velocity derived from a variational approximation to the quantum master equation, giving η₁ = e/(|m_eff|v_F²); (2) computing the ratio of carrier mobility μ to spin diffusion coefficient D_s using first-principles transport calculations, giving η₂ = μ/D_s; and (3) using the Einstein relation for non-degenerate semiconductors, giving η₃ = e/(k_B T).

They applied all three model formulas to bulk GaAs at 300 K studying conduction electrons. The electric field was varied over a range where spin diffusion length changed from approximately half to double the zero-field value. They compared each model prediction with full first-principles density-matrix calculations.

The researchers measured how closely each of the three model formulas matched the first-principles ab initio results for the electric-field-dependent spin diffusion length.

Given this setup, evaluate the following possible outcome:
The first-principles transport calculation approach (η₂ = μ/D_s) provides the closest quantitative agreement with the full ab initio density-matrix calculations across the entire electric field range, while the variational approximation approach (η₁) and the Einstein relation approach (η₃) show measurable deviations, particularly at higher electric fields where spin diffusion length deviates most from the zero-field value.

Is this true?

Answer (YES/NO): NO